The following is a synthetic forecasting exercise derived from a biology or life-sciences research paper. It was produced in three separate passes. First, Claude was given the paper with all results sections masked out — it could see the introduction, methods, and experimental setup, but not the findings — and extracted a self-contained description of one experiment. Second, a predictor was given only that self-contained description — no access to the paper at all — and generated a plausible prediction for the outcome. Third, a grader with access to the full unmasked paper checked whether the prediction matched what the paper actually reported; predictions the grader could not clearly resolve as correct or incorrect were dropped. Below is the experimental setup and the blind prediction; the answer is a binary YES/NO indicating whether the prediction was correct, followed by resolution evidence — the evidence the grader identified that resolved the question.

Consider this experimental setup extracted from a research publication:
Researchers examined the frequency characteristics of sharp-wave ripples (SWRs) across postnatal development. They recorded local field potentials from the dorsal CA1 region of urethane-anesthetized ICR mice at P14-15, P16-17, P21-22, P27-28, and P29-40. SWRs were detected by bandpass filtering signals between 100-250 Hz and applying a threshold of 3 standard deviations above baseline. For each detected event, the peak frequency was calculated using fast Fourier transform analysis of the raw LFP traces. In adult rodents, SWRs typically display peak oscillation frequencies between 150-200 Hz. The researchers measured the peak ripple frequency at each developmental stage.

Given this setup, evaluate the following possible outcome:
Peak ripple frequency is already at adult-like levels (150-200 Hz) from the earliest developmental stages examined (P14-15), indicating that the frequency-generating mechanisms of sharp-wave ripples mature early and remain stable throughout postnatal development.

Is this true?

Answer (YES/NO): NO